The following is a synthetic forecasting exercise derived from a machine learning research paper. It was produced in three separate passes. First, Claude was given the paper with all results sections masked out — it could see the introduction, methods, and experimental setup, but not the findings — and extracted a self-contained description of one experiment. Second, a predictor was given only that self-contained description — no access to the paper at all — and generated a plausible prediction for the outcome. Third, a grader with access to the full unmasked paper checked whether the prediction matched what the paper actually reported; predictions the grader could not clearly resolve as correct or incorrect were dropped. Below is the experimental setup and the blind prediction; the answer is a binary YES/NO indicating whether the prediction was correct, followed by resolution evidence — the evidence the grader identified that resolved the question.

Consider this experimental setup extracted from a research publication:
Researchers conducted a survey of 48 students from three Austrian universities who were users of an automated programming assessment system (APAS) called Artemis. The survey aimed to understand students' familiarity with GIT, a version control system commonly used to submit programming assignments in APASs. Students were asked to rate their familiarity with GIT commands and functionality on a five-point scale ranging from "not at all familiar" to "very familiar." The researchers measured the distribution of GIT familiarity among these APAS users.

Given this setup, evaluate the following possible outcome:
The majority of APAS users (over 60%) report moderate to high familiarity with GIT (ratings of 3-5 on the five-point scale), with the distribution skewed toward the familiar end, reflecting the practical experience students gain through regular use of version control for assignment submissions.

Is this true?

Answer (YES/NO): NO